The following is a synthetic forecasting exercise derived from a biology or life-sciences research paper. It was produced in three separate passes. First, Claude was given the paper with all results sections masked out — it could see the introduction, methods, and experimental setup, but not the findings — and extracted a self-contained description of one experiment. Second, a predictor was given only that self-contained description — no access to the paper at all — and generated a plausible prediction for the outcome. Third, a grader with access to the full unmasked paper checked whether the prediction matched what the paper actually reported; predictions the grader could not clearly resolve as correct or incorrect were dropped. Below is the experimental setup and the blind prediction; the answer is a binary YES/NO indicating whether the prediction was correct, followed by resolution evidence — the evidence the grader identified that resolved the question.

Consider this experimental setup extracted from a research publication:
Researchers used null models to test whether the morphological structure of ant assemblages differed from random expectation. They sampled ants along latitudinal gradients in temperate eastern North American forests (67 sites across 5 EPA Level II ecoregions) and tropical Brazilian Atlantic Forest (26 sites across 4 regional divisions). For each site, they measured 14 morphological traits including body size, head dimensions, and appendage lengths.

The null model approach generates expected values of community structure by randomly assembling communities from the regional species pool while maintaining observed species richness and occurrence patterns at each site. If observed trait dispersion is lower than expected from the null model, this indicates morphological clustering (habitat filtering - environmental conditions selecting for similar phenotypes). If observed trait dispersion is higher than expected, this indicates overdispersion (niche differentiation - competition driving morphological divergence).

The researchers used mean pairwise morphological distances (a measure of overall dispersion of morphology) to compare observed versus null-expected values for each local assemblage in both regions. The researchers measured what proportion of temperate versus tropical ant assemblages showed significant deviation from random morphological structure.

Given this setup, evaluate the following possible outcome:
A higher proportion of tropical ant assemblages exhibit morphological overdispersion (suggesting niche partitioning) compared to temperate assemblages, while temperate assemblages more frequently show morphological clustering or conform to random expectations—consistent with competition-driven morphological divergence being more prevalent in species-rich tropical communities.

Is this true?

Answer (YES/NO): NO